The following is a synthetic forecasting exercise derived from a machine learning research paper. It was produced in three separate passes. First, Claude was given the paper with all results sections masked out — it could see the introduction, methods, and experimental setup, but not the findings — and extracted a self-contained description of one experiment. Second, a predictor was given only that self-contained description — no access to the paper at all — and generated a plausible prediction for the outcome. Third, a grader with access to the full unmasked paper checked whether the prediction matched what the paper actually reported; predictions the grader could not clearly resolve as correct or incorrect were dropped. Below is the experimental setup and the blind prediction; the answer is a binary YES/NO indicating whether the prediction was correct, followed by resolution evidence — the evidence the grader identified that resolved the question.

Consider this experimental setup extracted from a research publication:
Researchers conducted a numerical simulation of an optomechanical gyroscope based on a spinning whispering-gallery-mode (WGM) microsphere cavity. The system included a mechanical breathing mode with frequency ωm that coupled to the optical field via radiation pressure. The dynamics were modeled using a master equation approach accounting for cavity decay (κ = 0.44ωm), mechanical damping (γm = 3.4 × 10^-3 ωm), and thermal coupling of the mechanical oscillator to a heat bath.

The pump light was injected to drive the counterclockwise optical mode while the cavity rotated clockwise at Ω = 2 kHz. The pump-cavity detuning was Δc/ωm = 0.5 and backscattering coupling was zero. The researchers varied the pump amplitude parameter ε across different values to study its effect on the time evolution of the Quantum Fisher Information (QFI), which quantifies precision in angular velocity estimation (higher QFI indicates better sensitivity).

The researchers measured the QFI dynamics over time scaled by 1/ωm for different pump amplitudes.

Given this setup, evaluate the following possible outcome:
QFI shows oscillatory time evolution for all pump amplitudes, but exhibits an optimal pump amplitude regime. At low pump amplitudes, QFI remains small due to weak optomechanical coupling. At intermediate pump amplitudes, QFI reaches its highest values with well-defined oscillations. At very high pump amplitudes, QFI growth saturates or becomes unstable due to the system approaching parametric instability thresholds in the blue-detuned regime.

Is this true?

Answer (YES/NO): NO